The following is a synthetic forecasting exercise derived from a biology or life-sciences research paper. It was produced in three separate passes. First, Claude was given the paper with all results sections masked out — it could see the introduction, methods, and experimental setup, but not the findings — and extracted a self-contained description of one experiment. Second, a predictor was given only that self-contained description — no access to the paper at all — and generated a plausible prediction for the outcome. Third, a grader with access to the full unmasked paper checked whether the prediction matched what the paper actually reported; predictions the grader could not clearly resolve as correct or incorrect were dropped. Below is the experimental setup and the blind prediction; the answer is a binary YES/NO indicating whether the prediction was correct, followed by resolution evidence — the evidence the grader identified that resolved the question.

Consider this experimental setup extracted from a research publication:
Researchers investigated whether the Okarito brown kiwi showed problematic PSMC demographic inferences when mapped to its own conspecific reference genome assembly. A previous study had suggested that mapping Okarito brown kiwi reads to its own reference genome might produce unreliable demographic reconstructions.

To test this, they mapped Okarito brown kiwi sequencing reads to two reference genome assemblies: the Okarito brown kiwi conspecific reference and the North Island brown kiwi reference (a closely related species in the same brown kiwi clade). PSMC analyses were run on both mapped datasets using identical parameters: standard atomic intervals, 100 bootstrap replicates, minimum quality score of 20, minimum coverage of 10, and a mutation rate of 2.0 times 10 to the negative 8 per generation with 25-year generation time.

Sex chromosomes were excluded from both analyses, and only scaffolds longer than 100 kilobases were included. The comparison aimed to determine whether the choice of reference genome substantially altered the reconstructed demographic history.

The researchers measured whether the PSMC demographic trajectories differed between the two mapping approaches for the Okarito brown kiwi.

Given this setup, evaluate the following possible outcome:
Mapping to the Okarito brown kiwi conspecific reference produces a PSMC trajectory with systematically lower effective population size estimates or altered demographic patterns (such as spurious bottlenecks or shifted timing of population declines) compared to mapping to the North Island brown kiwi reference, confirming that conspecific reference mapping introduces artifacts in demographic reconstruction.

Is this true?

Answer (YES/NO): YES